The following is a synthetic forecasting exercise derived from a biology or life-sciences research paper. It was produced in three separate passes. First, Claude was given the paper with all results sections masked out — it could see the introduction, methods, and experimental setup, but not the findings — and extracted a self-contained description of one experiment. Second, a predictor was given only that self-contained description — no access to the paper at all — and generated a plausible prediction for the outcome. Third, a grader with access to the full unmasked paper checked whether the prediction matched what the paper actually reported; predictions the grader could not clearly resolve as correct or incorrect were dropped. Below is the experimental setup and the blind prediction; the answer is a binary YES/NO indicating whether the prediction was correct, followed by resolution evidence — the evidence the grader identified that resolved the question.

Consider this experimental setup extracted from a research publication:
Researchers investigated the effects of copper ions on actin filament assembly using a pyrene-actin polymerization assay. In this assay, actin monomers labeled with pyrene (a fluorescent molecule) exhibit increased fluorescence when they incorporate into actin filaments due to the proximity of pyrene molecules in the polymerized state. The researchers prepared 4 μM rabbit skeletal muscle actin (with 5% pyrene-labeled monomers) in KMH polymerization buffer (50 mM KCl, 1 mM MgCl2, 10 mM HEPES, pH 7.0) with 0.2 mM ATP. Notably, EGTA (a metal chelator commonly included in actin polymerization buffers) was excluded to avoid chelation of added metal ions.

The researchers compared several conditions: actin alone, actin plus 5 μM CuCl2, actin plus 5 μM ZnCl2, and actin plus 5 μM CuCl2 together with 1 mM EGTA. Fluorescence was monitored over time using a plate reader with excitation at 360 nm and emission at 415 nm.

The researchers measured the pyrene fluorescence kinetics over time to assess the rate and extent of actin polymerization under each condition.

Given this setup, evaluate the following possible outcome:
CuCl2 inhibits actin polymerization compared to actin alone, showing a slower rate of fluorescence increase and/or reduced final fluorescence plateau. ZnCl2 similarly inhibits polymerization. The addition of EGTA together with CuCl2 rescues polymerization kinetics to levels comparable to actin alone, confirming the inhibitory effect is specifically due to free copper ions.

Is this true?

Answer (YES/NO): NO